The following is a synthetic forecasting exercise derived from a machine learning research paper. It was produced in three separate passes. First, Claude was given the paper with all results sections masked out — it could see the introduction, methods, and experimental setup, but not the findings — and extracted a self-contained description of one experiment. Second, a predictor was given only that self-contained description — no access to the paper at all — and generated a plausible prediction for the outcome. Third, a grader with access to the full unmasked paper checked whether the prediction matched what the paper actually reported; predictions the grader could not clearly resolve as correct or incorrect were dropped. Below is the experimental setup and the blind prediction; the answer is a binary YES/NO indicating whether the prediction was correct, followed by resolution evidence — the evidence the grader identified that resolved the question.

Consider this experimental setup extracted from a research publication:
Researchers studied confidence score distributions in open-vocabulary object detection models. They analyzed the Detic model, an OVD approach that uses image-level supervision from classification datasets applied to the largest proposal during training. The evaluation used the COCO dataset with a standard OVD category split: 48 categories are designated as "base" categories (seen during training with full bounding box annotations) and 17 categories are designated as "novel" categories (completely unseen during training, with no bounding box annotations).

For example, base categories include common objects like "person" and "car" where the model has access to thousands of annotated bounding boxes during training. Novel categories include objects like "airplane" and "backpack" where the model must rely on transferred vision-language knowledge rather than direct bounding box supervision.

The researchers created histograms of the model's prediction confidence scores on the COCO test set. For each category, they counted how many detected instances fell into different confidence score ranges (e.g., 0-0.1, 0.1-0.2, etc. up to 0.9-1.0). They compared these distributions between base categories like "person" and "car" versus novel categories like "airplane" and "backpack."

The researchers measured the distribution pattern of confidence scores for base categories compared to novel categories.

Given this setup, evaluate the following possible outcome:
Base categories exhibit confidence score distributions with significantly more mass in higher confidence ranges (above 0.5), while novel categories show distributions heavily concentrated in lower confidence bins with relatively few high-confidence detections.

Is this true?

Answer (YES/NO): YES